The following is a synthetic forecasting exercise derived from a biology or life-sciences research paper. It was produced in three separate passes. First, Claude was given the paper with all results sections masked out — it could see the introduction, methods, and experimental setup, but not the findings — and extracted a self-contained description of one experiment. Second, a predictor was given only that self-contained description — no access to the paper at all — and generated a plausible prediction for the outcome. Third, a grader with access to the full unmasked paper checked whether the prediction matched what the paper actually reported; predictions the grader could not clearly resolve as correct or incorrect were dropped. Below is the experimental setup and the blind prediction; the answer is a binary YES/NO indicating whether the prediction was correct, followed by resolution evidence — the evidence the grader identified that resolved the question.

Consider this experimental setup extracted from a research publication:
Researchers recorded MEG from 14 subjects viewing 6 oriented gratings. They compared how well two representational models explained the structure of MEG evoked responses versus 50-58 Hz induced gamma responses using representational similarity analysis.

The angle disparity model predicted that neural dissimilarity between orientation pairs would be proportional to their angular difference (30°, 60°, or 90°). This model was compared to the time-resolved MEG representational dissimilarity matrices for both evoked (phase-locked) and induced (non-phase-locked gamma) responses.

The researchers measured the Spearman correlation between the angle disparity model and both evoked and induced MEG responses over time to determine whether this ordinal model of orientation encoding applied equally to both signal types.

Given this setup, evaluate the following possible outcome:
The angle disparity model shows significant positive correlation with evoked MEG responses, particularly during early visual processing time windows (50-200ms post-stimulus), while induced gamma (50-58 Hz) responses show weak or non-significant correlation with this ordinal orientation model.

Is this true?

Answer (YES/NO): YES